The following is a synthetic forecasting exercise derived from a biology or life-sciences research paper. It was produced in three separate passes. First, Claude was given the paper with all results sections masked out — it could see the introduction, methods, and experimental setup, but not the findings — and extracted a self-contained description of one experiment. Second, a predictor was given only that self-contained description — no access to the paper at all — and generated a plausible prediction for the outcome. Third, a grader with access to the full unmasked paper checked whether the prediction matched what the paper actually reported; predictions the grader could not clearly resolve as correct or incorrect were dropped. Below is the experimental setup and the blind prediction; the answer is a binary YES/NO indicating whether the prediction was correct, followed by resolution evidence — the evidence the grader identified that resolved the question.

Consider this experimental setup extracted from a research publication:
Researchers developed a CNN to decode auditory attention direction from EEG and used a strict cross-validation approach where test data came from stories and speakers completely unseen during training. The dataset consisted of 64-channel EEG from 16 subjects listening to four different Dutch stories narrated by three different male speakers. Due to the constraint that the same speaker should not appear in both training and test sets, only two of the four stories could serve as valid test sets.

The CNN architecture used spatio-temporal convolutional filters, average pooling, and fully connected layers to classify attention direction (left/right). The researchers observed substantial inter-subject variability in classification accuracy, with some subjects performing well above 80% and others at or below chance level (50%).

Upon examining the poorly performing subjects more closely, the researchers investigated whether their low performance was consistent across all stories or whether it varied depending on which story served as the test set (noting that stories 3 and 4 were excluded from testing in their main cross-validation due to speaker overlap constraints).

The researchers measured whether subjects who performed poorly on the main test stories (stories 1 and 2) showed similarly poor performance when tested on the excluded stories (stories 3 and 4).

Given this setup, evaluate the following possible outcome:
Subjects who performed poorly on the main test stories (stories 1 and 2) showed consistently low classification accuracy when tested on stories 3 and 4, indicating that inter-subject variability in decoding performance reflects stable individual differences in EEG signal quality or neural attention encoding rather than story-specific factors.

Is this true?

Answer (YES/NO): NO